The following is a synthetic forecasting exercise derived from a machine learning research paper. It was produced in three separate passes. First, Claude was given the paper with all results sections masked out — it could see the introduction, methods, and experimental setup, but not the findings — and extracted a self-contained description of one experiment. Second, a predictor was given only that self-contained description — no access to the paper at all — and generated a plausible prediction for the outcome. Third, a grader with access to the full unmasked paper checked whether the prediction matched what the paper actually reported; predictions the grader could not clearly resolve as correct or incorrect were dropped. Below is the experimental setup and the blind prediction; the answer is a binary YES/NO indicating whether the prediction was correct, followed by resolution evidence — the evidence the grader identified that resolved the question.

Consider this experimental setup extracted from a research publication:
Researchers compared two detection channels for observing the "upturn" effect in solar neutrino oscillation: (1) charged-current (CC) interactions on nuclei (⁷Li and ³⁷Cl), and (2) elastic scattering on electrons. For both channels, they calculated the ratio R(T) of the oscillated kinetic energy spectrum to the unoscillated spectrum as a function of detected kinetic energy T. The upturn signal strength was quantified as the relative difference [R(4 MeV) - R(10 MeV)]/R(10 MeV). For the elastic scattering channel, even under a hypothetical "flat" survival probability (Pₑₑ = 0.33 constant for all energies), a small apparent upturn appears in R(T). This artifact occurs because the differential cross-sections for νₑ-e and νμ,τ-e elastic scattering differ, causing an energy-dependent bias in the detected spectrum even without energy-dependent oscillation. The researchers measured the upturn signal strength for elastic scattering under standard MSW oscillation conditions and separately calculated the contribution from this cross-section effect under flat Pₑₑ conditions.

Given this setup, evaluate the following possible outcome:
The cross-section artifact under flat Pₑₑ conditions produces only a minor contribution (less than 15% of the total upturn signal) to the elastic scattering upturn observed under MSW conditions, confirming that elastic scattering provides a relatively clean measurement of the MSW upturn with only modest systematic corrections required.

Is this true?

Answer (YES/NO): NO